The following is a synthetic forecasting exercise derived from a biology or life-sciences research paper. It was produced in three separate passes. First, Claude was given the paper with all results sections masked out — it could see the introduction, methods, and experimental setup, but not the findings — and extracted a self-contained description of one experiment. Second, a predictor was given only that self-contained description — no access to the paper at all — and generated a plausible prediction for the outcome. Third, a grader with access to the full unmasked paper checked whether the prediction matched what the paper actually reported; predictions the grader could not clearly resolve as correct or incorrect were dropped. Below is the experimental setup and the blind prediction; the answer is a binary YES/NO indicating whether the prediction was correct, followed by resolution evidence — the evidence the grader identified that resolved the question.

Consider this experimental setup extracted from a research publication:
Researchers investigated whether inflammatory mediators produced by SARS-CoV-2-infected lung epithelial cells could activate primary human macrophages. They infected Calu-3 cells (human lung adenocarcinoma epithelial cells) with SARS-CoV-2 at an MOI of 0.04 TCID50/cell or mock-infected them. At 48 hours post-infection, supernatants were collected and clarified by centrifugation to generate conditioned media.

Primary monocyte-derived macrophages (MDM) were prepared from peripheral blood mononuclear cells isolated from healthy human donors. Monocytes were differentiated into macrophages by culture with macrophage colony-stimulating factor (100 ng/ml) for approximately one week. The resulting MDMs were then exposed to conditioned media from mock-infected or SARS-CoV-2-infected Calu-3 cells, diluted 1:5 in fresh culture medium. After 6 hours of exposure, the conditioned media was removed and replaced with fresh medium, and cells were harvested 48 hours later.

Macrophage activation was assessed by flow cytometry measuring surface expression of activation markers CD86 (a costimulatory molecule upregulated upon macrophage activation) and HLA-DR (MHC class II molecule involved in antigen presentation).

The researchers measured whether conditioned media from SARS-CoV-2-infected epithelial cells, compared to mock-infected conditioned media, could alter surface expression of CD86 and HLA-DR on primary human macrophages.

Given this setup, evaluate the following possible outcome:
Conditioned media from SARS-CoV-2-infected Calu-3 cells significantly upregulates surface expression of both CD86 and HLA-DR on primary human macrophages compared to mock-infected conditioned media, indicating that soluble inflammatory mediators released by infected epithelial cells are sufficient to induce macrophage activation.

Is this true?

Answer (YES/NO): YES